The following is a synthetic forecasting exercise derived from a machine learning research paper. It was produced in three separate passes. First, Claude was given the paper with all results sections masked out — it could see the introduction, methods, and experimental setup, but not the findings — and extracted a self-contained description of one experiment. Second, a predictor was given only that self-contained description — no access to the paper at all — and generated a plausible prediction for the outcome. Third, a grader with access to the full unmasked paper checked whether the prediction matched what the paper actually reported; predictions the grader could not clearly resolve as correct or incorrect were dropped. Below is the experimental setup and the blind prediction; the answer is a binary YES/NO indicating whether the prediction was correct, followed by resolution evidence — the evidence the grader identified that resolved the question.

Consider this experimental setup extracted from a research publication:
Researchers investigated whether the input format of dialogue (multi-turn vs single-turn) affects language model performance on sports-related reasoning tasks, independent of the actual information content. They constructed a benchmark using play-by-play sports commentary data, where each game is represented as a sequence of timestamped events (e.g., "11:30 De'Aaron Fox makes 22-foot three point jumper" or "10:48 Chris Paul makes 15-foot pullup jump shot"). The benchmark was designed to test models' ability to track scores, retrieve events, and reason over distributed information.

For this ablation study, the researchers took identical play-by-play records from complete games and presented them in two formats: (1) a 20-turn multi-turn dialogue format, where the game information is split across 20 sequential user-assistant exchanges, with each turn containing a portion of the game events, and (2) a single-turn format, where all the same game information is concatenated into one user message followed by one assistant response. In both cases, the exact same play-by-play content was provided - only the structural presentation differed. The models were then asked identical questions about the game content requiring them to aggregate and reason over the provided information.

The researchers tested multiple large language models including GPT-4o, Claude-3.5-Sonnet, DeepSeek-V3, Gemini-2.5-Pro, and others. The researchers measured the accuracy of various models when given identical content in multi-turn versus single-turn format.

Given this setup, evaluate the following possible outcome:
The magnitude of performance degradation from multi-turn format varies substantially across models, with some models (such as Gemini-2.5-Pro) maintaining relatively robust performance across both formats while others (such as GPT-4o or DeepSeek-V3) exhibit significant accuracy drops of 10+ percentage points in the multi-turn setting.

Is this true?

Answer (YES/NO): NO